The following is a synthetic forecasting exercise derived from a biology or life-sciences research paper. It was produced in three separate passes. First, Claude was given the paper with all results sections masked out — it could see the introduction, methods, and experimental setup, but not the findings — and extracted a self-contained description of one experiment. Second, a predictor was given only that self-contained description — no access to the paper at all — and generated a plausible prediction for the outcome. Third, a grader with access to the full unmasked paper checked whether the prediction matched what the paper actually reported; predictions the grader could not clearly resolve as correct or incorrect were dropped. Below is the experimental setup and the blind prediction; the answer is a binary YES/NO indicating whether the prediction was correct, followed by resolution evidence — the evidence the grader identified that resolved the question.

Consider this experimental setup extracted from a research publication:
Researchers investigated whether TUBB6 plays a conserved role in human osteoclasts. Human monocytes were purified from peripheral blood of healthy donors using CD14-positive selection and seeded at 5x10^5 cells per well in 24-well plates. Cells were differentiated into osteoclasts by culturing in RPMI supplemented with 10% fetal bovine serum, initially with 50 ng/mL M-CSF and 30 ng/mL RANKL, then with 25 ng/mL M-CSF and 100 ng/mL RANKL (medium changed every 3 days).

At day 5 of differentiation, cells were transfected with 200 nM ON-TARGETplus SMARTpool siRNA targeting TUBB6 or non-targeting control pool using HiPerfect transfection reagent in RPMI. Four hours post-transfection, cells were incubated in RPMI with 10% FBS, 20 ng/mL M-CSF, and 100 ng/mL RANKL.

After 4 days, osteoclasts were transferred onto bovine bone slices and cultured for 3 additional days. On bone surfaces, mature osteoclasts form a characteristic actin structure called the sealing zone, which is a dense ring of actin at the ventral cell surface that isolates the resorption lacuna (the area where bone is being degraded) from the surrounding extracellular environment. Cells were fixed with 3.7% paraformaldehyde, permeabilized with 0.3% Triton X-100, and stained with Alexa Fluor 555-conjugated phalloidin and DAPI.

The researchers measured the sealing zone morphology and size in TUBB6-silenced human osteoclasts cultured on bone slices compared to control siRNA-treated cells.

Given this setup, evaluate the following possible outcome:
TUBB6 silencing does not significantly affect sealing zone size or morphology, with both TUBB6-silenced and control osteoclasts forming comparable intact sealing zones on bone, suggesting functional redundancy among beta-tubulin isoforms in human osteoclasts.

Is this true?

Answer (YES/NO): NO